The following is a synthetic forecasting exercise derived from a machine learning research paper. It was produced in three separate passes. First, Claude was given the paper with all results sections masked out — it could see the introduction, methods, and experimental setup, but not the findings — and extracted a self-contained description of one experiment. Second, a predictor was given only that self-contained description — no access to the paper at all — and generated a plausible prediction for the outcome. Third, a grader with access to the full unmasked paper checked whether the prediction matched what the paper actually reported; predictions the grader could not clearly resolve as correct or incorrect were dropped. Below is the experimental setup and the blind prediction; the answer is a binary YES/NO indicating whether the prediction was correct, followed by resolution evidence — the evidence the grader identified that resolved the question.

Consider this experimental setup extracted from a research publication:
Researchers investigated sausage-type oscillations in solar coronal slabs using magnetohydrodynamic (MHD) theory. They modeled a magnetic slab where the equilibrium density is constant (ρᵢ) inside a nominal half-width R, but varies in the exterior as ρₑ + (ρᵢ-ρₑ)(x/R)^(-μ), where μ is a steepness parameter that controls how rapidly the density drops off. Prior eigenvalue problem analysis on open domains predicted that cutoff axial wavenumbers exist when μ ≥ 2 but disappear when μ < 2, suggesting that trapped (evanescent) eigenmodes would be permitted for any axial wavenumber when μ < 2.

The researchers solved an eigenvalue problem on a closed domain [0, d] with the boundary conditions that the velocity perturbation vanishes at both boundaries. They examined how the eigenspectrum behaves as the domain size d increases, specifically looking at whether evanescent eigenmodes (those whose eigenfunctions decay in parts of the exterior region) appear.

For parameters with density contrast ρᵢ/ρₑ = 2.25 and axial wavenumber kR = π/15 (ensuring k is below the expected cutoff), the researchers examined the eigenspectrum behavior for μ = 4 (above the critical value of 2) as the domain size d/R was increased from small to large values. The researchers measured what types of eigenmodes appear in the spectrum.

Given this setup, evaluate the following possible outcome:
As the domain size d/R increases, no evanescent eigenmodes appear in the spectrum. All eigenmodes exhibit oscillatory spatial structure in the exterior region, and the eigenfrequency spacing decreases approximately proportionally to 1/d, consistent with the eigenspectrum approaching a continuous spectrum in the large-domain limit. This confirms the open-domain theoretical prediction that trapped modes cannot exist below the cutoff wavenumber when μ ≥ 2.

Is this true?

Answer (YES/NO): NO